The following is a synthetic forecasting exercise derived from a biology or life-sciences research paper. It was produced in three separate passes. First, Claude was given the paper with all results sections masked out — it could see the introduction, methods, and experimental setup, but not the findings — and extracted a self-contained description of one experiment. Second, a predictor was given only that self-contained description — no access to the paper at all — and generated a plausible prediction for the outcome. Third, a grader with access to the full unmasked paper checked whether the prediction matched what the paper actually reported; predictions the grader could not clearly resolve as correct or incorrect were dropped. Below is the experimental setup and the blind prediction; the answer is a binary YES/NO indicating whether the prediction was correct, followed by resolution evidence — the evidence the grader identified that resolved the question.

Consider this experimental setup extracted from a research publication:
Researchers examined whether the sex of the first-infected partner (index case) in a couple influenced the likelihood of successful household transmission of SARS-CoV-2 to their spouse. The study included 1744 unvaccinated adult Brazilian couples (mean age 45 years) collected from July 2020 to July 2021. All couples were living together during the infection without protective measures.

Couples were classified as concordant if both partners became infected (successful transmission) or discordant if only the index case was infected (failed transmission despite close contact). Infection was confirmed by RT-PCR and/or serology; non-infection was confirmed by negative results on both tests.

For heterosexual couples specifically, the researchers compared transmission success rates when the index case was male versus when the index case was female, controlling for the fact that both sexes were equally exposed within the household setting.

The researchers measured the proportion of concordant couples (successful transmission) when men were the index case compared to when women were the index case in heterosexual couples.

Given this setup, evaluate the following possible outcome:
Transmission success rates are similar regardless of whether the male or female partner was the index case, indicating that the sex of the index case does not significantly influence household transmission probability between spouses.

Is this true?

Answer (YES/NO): NO